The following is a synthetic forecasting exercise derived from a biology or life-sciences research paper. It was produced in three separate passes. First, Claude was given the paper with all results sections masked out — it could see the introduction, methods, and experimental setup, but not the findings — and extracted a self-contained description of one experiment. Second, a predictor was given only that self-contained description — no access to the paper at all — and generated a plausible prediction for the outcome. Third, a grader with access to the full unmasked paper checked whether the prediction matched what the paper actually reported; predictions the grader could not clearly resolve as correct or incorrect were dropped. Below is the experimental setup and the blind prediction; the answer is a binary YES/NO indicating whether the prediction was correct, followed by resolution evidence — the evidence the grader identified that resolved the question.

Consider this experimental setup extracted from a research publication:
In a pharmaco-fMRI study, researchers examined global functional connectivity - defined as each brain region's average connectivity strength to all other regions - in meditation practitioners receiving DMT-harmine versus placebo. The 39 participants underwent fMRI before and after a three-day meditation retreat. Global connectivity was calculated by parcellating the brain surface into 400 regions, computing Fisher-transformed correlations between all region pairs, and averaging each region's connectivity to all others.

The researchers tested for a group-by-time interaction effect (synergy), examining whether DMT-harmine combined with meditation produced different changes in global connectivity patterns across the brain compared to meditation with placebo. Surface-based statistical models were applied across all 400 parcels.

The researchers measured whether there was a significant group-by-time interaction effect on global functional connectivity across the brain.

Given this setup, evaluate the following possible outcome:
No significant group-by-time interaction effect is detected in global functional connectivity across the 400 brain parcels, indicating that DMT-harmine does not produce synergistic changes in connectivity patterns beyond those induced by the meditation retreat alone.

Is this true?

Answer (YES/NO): YES